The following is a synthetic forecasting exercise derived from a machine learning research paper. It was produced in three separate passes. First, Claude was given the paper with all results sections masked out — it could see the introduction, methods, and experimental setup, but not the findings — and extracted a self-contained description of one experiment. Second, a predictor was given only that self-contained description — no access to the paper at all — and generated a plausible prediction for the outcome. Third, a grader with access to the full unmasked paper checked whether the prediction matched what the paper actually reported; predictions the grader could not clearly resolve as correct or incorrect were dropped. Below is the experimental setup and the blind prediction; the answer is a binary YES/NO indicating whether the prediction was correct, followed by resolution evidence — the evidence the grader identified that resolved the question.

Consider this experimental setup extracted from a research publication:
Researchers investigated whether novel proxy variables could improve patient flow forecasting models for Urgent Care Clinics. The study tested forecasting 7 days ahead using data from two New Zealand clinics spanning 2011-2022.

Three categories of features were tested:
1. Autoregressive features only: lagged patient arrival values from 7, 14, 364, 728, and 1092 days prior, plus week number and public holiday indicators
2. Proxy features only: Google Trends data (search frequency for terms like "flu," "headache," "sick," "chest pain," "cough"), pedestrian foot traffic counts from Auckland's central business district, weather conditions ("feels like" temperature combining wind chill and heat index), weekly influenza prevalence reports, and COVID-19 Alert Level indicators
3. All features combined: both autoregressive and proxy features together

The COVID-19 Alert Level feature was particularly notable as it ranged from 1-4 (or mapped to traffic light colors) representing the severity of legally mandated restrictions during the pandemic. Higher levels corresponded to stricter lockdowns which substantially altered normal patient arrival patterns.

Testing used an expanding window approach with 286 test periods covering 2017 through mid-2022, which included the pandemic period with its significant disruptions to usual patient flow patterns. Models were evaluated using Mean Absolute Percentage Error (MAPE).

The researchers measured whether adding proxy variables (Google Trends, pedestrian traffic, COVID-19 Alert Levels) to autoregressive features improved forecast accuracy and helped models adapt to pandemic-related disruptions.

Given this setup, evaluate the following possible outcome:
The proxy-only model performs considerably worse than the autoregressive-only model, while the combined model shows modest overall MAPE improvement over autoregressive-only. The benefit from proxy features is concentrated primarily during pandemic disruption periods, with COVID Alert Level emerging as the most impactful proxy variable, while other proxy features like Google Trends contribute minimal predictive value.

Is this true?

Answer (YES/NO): NO